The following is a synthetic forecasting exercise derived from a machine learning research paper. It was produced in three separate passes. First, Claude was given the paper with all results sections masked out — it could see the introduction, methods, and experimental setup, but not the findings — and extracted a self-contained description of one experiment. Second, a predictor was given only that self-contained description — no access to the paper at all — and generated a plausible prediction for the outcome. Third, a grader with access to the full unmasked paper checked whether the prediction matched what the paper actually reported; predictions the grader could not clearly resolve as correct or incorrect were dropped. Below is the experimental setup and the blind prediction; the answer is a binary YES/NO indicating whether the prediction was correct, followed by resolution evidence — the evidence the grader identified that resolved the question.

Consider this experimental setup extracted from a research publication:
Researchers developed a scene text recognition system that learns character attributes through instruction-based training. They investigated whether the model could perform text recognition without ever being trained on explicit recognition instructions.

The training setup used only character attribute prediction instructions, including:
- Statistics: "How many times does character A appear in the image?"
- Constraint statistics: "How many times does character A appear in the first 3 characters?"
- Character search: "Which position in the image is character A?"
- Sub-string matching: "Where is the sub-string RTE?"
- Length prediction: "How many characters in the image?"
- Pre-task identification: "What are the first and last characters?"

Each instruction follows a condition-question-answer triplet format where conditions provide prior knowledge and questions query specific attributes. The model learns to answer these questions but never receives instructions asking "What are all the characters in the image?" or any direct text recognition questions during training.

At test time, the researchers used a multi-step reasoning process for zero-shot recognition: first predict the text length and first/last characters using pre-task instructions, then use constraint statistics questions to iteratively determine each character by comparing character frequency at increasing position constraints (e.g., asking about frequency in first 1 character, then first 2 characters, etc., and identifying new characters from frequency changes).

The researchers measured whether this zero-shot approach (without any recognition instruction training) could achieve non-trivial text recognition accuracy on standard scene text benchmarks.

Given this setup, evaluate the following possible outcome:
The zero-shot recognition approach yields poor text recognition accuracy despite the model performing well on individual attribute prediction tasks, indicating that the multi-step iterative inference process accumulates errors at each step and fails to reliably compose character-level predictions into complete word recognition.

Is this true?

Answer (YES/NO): NO